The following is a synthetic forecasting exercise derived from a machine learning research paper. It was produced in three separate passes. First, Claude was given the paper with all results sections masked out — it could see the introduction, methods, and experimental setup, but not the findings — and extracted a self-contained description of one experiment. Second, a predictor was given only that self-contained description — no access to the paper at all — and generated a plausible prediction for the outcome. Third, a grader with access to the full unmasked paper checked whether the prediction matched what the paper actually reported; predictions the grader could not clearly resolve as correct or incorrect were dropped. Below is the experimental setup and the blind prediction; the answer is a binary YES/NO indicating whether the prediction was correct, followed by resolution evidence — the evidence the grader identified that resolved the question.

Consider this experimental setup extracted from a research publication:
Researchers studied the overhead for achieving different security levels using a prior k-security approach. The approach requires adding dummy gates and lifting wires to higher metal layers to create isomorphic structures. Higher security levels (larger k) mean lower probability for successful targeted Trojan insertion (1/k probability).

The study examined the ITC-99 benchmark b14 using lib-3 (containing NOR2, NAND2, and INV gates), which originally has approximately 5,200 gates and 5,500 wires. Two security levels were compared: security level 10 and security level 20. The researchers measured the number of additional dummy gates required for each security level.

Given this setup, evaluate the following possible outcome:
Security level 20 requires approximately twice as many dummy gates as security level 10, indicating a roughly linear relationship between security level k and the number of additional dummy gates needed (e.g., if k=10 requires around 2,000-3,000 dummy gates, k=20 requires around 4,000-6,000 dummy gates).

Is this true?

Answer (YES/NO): NO